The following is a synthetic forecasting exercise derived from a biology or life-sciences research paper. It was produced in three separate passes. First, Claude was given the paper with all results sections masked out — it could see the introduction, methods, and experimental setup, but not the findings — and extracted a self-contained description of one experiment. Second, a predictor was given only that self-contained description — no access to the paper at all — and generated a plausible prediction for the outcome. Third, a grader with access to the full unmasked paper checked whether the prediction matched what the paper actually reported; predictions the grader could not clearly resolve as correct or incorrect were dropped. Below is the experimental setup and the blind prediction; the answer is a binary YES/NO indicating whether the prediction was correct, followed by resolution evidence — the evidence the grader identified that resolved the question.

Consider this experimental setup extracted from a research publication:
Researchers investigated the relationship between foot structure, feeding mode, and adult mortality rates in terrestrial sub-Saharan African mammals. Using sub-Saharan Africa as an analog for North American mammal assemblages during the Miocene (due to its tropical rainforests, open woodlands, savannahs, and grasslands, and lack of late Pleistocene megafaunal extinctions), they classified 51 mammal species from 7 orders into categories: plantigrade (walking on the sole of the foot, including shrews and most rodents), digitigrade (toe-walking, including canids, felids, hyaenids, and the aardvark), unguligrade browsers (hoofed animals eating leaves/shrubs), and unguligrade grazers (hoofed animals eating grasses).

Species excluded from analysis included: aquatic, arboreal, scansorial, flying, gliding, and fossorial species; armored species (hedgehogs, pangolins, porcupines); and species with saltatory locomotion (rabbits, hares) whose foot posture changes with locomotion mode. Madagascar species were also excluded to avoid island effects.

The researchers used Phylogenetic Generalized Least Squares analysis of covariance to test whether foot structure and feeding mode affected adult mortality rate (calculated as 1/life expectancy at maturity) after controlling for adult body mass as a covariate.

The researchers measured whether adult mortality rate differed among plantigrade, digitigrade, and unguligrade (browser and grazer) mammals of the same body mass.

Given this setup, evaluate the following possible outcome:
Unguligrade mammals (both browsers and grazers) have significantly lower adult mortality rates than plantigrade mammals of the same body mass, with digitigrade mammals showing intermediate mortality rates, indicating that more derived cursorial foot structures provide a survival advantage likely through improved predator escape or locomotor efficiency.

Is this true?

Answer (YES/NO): NO